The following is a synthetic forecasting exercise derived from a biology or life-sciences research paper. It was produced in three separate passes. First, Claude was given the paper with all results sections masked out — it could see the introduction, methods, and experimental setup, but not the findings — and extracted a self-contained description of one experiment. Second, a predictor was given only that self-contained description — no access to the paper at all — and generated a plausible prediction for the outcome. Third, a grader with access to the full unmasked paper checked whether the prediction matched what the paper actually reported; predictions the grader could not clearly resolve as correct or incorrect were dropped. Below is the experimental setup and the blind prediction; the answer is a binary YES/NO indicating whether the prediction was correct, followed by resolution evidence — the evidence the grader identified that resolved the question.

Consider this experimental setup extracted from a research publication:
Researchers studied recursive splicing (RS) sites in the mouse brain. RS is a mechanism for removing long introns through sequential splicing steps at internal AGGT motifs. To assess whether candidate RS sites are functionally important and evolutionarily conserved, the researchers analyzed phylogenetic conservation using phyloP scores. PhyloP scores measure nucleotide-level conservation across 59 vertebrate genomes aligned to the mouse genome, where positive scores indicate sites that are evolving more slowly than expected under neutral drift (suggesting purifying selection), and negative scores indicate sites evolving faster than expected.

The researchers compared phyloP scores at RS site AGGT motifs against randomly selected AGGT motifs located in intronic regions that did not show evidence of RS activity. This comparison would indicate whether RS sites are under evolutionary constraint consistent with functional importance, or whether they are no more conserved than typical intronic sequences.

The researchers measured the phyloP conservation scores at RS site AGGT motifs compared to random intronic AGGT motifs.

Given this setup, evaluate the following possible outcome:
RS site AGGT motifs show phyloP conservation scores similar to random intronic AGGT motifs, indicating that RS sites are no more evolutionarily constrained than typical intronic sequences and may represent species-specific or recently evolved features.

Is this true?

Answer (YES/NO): NO